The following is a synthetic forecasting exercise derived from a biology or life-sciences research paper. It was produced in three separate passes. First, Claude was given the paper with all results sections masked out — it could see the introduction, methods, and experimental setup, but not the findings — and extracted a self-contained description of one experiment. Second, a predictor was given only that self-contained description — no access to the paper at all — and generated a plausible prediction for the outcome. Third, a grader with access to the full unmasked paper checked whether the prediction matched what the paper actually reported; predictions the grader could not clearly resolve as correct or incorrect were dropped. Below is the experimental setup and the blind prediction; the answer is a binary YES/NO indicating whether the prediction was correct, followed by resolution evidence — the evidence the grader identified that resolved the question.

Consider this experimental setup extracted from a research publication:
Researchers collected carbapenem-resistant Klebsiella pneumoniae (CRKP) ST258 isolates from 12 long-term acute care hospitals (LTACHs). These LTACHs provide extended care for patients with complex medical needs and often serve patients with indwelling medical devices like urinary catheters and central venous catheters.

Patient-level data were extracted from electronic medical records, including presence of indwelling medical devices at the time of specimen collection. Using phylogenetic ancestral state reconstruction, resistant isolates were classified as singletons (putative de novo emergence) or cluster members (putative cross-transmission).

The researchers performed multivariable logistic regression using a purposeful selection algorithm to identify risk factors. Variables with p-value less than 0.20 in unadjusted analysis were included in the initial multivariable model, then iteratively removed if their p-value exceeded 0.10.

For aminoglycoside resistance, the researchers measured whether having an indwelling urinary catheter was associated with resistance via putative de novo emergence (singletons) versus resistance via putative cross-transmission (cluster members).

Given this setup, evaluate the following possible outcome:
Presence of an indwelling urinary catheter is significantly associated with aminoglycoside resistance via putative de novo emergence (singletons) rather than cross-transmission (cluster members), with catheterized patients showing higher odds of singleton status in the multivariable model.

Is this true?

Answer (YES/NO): NO